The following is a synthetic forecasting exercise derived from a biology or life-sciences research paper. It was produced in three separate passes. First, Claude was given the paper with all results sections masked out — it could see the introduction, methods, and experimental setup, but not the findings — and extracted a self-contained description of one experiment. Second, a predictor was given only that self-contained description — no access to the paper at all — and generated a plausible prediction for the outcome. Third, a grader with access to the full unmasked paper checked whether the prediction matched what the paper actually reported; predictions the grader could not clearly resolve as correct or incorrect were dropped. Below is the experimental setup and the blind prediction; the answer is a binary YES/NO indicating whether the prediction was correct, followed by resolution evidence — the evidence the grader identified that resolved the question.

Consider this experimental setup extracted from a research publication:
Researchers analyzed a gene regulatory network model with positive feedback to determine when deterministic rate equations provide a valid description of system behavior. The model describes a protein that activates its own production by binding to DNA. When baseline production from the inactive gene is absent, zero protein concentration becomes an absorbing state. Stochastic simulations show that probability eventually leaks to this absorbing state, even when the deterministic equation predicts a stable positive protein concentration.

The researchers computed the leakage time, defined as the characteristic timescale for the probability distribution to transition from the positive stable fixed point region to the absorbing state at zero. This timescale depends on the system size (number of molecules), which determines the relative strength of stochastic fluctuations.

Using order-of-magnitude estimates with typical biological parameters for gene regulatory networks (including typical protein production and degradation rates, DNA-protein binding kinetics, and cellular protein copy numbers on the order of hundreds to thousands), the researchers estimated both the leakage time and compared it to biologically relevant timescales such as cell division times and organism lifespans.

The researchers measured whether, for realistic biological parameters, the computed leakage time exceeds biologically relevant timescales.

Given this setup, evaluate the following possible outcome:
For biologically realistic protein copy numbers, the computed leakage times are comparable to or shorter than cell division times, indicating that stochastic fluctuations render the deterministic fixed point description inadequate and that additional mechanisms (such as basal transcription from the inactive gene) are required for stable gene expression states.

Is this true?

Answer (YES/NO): NO